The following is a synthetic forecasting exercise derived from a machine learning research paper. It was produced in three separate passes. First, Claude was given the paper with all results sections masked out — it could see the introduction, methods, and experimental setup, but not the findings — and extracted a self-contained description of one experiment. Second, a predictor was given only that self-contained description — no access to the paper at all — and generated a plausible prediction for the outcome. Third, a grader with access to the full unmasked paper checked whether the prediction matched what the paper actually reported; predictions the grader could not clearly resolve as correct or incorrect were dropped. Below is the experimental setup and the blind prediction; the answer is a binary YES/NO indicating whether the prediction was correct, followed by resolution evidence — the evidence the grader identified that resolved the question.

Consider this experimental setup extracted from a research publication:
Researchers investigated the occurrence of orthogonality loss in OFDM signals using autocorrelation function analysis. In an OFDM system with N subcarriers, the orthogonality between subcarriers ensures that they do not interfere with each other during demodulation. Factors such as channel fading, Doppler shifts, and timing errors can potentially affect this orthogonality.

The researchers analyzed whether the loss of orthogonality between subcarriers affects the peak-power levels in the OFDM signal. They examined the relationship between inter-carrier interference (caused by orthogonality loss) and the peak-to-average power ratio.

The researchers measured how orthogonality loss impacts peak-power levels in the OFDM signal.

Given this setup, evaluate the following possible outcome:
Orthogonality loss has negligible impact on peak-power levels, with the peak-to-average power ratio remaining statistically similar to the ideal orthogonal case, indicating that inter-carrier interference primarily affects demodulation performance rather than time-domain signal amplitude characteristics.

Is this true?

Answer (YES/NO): NO